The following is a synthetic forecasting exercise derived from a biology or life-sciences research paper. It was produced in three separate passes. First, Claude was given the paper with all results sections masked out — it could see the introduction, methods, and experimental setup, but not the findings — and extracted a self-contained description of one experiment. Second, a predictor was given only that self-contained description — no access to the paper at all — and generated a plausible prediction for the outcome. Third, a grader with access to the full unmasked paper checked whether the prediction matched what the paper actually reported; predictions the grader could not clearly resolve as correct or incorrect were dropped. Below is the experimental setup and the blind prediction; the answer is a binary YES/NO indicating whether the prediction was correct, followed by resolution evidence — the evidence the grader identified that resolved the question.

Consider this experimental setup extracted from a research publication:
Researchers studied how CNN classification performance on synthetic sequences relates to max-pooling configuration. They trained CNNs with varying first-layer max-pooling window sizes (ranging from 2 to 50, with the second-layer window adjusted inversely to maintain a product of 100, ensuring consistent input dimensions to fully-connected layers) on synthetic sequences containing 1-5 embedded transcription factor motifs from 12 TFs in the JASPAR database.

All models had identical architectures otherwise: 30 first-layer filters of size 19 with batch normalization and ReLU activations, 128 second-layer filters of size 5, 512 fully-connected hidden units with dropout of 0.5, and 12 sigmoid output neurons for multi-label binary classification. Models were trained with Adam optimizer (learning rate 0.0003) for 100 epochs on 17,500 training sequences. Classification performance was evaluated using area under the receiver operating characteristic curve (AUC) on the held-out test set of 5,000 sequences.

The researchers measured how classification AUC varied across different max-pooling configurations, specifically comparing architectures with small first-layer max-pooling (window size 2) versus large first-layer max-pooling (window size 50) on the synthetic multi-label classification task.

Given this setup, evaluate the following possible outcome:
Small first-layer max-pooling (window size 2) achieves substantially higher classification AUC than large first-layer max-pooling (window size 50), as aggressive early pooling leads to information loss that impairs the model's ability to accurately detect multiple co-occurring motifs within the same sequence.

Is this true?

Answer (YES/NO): NO